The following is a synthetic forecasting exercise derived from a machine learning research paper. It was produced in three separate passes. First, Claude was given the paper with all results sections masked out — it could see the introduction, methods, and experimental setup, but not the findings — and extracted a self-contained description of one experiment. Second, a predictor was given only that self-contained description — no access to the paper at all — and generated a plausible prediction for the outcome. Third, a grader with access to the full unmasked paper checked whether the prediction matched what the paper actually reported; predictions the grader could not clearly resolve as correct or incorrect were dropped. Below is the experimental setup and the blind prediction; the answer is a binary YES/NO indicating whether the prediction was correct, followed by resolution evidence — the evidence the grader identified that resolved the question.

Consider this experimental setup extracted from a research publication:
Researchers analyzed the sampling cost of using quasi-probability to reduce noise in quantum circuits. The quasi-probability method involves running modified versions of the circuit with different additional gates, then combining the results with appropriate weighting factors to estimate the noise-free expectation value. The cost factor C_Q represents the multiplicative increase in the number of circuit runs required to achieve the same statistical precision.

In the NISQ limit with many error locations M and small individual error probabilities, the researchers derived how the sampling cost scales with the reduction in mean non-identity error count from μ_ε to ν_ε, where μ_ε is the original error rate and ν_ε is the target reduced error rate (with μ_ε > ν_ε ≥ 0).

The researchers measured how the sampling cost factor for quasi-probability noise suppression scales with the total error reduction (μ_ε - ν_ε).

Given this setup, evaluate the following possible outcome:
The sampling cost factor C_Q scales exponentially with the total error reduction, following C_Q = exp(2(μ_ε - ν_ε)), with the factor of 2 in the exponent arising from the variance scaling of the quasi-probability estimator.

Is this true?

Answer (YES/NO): NO